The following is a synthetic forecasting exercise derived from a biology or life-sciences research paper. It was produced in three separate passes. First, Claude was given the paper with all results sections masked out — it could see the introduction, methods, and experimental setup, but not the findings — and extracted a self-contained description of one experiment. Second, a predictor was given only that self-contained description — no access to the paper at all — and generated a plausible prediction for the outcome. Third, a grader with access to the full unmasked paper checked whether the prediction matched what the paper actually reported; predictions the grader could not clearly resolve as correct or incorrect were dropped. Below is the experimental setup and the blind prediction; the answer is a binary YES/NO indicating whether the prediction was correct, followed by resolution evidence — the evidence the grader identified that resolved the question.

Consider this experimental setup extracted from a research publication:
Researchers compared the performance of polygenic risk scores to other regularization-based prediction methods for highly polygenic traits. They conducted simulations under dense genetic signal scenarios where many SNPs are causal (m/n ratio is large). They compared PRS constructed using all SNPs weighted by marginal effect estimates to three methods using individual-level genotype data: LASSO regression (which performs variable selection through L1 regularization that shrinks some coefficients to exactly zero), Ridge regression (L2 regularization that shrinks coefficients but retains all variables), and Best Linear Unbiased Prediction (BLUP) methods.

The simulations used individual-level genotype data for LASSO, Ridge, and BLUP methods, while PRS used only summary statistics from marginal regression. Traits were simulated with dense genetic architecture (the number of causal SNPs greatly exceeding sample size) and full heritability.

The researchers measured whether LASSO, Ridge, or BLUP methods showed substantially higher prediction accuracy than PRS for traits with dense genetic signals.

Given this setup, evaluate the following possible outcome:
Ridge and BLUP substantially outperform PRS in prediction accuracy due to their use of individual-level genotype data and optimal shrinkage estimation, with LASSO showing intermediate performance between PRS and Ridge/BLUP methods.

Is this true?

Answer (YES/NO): NO